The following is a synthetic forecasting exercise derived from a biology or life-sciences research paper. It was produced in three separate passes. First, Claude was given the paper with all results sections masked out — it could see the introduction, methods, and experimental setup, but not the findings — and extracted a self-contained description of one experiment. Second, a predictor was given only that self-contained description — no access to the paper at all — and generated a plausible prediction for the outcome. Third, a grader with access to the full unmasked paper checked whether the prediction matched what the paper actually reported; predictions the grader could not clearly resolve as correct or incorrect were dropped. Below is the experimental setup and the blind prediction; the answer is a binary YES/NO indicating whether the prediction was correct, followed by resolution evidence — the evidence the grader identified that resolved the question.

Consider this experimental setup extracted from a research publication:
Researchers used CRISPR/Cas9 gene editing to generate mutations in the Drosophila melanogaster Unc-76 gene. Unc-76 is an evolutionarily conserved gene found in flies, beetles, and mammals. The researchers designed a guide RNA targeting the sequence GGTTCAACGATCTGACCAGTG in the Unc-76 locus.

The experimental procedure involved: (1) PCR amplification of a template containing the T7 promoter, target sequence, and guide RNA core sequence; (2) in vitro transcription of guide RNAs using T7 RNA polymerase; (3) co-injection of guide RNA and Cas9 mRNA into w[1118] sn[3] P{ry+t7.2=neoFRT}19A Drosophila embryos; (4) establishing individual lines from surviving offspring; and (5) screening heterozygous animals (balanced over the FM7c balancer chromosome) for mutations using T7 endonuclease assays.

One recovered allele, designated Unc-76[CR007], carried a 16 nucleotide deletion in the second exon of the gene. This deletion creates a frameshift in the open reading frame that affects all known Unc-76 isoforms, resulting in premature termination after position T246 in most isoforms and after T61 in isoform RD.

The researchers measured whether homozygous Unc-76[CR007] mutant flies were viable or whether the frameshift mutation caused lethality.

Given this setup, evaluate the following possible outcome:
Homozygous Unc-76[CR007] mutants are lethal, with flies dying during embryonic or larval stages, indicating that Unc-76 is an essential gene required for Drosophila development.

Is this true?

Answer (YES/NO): YES